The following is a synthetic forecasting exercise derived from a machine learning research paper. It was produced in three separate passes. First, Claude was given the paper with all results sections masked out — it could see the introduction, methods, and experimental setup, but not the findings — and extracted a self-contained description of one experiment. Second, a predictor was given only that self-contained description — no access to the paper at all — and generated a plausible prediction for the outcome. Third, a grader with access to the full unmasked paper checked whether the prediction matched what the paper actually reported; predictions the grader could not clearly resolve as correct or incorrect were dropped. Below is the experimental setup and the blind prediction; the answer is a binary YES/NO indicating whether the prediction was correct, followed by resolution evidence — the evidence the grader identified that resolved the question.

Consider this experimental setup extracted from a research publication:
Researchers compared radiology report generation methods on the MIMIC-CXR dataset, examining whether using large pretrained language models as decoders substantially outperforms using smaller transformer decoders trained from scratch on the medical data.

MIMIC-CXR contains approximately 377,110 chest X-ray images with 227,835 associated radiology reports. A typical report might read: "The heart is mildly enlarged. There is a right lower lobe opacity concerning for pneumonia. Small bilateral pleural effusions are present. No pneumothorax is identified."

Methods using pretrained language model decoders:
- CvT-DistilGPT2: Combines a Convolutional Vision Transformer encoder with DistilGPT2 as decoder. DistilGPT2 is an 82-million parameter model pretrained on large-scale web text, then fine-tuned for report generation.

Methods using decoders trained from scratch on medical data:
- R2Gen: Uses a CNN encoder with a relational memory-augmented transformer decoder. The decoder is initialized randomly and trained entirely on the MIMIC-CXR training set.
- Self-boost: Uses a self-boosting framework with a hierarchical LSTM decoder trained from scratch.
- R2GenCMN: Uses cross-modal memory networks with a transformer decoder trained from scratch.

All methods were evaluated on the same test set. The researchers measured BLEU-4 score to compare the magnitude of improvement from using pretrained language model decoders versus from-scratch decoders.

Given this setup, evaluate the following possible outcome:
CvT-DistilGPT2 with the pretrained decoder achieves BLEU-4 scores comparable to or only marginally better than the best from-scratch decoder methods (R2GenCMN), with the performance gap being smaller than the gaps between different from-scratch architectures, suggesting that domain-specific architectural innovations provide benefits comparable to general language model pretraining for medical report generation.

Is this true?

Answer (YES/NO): NO